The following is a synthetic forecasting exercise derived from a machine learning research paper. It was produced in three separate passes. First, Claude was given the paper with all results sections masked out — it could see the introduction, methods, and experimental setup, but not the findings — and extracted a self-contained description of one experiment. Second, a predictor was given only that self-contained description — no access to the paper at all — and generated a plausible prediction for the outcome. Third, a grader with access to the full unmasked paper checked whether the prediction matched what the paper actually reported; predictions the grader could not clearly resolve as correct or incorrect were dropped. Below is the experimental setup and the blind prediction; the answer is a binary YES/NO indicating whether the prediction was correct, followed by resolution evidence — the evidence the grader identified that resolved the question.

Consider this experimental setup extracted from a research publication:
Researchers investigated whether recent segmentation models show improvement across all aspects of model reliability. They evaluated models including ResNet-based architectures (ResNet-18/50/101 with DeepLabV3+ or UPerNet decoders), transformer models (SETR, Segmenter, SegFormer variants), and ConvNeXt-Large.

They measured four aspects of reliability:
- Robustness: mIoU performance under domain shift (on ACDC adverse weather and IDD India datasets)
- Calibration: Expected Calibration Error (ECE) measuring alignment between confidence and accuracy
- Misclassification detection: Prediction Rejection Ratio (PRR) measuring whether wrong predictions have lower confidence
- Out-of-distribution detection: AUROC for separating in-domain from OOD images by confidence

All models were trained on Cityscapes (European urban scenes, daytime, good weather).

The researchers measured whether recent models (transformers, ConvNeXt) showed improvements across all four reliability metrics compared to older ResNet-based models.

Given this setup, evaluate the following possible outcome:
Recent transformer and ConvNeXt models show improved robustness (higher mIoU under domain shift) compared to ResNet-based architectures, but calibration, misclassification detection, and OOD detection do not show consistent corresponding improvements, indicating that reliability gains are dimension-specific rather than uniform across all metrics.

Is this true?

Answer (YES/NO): YES